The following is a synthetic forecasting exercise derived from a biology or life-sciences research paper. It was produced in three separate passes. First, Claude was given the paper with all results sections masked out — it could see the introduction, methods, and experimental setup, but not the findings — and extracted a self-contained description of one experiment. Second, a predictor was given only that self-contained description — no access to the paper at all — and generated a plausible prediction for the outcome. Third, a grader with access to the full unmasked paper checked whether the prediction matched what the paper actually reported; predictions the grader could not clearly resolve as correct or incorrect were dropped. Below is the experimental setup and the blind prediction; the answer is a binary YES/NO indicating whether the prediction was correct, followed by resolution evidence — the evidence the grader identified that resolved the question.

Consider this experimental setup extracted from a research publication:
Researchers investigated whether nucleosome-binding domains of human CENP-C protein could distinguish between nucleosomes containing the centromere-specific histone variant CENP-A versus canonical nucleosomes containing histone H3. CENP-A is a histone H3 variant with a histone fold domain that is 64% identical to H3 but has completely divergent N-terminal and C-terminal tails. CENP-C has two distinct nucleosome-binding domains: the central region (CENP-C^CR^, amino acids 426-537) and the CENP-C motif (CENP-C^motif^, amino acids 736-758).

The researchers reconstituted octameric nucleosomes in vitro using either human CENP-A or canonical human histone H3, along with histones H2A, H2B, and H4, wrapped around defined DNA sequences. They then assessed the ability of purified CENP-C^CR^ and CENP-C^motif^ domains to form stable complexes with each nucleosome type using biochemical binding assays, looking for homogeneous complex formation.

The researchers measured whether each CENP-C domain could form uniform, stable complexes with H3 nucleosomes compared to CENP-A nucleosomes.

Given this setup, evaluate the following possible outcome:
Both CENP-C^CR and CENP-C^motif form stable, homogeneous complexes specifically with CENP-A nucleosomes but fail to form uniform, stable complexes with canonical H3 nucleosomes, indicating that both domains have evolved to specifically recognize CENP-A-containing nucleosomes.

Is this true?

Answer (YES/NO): YES